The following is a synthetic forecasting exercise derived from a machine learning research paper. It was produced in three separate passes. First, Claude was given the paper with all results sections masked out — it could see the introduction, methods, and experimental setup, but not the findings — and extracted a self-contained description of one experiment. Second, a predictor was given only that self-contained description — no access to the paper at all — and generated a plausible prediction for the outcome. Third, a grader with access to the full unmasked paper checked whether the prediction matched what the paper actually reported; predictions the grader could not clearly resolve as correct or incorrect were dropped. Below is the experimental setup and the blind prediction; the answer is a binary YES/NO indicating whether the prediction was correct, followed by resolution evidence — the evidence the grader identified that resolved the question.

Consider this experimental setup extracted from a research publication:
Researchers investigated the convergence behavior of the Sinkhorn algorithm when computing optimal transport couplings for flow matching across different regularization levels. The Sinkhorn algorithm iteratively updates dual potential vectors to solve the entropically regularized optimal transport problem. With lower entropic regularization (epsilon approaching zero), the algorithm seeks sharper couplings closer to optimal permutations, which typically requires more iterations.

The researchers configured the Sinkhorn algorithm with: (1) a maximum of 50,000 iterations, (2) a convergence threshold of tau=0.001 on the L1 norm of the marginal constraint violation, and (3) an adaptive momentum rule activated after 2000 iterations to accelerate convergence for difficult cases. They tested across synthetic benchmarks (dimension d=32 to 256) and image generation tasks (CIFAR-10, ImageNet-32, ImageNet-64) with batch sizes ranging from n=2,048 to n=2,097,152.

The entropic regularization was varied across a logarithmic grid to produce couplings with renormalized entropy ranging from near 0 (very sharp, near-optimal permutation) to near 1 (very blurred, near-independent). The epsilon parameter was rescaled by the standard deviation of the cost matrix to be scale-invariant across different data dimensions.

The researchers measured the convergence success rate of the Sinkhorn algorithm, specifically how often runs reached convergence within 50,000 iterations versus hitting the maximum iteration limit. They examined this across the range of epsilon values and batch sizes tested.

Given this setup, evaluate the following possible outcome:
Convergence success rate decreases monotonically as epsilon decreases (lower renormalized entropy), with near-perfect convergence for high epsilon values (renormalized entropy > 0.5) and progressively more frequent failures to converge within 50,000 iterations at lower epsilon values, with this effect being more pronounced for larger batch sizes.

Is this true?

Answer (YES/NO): NO